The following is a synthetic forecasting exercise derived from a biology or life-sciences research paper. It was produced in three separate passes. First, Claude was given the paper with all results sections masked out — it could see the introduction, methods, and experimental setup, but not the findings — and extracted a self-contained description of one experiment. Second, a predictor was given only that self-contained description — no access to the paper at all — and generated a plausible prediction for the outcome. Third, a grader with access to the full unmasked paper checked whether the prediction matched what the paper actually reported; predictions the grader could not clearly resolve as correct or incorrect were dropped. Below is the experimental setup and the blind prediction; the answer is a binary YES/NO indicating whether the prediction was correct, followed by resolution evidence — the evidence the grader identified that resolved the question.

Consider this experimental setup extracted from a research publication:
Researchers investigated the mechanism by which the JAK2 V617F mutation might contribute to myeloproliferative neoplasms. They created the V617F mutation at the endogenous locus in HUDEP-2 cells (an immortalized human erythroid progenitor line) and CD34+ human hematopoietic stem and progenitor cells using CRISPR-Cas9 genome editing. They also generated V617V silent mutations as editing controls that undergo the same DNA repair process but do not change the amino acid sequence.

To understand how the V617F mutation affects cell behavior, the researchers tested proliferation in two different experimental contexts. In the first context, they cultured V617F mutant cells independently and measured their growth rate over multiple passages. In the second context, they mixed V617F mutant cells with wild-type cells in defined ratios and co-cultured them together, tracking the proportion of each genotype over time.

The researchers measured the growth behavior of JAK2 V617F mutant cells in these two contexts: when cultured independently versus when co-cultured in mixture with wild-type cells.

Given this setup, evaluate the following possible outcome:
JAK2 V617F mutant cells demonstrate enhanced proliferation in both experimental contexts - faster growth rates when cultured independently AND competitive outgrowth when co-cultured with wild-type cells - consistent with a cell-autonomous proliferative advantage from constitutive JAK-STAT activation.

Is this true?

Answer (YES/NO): NO